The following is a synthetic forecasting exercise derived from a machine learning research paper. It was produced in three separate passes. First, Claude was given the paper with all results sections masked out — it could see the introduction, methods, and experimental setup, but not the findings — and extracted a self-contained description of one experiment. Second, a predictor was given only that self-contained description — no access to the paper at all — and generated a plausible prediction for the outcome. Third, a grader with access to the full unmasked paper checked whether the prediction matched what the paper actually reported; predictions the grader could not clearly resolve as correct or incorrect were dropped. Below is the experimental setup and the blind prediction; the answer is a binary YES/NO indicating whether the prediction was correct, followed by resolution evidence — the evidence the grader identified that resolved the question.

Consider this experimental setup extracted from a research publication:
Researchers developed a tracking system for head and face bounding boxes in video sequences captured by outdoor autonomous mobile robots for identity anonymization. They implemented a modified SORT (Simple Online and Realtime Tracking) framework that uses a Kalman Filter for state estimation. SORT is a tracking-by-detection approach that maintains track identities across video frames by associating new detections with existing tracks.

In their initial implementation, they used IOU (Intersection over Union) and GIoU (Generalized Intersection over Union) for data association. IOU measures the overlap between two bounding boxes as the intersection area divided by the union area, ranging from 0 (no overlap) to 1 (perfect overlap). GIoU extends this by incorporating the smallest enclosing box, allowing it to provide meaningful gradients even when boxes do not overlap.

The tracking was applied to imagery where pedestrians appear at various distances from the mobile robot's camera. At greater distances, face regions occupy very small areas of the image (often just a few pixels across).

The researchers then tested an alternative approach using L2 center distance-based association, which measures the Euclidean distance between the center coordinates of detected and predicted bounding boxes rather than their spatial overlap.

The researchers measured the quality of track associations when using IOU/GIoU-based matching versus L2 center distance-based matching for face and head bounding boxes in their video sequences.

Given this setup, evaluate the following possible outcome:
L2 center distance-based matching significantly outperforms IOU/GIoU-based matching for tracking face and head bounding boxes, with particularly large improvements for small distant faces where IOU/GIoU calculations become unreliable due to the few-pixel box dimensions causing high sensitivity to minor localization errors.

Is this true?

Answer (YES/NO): NO